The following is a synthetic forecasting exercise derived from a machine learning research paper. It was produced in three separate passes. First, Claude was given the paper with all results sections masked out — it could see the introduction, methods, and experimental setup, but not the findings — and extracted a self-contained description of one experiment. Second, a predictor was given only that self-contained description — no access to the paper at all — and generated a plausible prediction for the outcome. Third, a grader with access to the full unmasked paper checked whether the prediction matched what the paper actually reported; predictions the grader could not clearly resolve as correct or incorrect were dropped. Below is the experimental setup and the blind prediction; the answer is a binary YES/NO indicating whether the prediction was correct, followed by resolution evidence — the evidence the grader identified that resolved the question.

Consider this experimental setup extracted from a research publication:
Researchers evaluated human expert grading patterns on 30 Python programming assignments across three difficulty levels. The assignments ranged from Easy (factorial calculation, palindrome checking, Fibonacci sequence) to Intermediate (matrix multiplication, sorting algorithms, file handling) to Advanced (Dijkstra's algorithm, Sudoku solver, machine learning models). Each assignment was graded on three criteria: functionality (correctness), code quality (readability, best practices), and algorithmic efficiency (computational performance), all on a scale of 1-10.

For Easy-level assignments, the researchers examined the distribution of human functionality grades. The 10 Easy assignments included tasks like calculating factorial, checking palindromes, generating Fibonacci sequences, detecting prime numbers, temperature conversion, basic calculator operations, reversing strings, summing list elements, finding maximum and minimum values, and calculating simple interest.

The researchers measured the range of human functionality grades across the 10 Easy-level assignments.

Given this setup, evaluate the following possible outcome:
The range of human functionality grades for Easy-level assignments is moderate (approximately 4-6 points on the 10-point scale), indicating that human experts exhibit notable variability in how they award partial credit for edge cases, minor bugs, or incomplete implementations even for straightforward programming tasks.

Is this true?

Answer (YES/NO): NO